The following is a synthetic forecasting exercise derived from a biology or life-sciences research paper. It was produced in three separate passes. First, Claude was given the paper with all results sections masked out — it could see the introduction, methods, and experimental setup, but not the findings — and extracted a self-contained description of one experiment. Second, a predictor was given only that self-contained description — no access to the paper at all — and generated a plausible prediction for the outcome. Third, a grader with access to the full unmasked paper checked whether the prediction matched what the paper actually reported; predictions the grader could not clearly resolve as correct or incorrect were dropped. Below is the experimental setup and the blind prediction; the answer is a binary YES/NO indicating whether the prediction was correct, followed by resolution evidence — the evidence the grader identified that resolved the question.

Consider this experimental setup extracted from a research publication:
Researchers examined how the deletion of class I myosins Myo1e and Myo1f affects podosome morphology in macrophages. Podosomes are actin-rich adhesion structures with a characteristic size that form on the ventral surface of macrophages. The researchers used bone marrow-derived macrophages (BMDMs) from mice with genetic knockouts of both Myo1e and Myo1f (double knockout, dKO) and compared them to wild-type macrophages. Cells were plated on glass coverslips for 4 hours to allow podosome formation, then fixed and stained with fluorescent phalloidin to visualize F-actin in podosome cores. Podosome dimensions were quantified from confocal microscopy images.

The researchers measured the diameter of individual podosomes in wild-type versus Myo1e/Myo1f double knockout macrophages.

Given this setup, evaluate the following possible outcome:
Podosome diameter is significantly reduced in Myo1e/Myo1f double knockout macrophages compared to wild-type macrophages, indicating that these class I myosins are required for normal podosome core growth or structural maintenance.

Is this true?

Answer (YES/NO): NO